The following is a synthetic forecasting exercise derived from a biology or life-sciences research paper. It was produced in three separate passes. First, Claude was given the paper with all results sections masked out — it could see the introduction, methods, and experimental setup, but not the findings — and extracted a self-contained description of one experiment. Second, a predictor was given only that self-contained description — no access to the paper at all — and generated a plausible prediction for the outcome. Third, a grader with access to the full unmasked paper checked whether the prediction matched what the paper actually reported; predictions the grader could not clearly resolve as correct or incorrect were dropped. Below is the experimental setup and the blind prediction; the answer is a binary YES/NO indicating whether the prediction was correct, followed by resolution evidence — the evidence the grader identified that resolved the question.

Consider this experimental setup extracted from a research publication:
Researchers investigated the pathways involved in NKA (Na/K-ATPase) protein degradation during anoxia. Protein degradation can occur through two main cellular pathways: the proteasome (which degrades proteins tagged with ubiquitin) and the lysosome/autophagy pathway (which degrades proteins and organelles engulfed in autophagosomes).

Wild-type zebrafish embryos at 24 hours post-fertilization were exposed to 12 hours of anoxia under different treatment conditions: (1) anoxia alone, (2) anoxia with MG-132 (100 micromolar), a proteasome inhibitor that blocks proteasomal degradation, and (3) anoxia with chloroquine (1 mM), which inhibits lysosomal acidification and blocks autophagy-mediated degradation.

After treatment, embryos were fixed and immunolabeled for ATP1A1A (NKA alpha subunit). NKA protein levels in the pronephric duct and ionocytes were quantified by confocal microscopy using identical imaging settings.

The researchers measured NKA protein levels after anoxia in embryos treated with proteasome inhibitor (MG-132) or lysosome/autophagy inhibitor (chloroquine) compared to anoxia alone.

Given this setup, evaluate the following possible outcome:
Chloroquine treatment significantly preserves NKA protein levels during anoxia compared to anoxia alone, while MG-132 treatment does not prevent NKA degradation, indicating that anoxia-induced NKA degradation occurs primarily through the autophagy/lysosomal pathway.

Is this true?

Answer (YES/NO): NO